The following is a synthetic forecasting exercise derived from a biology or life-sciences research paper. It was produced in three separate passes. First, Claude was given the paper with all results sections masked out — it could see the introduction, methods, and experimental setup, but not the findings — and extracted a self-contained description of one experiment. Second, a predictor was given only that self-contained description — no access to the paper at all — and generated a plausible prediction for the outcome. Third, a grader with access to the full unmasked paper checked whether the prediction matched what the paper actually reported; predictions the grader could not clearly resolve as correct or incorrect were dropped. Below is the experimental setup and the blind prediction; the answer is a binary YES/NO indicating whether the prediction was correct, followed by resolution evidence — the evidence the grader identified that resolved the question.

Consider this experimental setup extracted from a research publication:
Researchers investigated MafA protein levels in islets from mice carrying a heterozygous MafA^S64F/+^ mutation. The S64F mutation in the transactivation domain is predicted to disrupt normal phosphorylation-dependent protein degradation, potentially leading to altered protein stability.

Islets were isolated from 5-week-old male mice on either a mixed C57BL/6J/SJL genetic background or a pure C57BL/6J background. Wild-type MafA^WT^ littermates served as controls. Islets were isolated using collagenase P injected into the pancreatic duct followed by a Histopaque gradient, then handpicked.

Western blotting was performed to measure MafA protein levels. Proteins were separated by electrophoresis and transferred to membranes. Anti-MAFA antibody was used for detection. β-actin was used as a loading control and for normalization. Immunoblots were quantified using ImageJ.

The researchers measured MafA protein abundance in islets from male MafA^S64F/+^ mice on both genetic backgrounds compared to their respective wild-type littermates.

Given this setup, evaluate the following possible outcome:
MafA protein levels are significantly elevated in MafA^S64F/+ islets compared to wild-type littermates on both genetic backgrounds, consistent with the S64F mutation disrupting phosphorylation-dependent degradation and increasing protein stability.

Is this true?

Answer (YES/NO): NO